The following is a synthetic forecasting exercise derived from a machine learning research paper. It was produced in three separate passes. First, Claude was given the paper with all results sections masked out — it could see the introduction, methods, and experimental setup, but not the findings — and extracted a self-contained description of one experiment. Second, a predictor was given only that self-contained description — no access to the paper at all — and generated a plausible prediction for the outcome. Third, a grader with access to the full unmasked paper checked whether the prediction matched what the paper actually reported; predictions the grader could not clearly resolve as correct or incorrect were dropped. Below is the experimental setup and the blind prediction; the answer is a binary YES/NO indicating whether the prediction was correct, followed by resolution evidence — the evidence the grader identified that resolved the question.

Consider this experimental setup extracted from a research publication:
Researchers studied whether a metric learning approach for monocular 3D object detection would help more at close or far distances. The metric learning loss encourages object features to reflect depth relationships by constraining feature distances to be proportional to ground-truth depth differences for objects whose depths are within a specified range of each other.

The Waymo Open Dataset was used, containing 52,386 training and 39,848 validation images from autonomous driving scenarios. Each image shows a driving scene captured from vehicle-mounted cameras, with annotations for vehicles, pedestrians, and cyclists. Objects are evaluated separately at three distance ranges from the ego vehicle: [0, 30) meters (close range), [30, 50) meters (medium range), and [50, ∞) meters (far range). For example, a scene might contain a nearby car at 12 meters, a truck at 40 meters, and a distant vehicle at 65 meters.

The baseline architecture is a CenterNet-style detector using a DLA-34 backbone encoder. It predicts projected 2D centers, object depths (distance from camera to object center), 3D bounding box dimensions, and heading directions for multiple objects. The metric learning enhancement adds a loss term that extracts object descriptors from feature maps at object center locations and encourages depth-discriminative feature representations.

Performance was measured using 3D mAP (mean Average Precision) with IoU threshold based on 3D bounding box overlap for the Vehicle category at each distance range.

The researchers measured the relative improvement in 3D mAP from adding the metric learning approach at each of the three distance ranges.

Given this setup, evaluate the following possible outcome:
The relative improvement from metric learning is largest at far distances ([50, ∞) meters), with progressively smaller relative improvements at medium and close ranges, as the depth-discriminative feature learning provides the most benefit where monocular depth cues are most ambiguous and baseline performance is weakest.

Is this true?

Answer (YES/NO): NO